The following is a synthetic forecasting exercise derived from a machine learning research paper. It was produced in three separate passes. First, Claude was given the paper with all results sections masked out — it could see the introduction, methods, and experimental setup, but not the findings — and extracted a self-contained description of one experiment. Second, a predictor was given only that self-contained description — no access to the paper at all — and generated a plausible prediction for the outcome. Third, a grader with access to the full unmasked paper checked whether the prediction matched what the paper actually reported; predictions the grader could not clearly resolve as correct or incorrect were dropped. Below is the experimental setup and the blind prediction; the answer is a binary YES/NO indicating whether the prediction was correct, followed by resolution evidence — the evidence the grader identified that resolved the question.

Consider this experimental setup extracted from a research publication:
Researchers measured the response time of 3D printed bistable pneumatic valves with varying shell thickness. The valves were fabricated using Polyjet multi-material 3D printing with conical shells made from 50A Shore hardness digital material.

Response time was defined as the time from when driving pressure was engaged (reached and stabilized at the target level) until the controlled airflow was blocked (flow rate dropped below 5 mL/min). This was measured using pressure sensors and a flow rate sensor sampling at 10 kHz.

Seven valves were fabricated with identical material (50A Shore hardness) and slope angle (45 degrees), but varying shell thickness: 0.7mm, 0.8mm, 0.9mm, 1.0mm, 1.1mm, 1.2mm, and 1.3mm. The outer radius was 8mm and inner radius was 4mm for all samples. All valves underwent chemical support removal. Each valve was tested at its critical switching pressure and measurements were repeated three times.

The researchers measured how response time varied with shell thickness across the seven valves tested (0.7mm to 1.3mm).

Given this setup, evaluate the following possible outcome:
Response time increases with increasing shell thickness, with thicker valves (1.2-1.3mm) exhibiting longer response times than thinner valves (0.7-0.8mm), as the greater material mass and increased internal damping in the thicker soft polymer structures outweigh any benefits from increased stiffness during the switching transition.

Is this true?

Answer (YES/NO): NO